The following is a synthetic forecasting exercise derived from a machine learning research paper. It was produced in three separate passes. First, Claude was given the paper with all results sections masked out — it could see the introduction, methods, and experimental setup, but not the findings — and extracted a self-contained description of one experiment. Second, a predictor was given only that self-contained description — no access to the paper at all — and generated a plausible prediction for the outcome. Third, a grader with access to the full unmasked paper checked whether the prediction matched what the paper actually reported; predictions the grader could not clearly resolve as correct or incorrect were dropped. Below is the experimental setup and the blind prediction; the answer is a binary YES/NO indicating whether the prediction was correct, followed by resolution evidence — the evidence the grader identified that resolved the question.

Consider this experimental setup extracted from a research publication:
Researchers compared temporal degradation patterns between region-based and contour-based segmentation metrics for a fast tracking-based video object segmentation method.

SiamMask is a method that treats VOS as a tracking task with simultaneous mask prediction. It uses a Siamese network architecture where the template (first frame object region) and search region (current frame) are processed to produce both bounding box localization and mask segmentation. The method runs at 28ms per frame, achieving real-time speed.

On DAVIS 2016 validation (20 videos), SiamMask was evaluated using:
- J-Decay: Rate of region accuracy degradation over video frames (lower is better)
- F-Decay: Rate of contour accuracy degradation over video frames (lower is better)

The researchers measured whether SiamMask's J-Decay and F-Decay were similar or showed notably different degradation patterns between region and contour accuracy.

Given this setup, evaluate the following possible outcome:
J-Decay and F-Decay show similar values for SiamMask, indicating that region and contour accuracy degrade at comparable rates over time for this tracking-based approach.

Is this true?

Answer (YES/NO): NO